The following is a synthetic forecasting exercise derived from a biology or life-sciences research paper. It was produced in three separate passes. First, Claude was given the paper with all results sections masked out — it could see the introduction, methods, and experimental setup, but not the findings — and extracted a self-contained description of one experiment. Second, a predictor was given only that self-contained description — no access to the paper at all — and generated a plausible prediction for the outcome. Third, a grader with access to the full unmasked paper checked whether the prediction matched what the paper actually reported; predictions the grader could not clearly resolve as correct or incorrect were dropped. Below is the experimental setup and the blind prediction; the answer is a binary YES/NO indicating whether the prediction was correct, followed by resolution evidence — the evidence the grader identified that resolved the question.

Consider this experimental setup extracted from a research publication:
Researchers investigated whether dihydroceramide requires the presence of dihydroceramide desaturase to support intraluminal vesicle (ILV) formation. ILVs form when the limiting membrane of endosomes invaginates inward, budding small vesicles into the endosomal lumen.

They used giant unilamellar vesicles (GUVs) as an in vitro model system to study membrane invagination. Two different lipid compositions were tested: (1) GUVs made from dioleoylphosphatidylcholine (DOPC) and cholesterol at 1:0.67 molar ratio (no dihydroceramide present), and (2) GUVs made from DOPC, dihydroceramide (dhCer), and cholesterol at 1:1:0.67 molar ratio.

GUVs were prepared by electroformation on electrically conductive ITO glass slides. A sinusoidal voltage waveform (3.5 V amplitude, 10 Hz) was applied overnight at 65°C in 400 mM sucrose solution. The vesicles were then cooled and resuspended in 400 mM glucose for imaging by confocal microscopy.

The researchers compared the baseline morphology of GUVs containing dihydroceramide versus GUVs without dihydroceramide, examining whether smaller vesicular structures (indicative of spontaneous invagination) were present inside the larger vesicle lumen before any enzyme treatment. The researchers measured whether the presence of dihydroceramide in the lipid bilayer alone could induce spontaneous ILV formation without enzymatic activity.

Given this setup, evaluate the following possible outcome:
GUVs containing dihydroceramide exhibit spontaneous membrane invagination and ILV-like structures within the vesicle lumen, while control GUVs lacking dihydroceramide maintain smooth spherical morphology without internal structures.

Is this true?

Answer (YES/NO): NO